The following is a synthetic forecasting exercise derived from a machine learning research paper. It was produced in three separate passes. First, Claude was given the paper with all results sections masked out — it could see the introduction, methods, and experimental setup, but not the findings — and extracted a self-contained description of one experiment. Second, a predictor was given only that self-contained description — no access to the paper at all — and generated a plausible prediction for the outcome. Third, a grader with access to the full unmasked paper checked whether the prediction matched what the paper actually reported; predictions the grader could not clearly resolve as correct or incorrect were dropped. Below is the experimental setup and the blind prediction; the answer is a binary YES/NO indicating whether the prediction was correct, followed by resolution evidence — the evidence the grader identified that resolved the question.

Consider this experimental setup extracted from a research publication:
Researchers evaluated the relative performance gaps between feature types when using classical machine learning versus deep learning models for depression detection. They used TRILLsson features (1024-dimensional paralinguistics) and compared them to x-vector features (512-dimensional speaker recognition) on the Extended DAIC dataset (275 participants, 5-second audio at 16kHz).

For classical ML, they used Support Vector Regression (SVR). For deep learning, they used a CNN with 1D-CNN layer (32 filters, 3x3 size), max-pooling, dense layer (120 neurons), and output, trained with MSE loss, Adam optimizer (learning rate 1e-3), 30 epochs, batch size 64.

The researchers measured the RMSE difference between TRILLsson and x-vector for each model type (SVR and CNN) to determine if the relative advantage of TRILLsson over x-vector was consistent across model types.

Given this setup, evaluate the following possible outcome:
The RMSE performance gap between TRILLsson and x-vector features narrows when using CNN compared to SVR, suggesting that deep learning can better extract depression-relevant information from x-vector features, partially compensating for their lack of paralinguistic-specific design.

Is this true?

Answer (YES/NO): YES